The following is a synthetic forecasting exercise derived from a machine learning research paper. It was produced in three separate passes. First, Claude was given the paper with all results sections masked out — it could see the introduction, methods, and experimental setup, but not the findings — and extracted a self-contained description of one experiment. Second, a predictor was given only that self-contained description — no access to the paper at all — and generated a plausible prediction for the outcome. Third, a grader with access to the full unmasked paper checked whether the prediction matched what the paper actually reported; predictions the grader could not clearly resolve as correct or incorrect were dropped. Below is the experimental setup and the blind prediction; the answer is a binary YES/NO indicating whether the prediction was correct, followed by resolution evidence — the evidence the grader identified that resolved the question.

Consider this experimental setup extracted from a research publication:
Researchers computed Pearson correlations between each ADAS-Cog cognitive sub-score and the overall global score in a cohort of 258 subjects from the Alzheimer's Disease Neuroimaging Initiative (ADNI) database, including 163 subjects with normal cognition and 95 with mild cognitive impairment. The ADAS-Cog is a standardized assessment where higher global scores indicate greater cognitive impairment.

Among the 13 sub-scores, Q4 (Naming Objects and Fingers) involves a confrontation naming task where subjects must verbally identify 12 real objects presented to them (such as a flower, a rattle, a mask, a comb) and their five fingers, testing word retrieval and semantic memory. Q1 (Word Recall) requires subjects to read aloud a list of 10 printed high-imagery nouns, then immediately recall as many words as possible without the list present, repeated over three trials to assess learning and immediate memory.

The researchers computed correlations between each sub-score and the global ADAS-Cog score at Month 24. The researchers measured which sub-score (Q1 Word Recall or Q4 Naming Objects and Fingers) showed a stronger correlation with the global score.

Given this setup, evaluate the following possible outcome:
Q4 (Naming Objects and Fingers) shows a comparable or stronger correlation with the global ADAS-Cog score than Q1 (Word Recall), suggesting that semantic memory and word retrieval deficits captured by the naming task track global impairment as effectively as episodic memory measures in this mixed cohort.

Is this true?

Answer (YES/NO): YES